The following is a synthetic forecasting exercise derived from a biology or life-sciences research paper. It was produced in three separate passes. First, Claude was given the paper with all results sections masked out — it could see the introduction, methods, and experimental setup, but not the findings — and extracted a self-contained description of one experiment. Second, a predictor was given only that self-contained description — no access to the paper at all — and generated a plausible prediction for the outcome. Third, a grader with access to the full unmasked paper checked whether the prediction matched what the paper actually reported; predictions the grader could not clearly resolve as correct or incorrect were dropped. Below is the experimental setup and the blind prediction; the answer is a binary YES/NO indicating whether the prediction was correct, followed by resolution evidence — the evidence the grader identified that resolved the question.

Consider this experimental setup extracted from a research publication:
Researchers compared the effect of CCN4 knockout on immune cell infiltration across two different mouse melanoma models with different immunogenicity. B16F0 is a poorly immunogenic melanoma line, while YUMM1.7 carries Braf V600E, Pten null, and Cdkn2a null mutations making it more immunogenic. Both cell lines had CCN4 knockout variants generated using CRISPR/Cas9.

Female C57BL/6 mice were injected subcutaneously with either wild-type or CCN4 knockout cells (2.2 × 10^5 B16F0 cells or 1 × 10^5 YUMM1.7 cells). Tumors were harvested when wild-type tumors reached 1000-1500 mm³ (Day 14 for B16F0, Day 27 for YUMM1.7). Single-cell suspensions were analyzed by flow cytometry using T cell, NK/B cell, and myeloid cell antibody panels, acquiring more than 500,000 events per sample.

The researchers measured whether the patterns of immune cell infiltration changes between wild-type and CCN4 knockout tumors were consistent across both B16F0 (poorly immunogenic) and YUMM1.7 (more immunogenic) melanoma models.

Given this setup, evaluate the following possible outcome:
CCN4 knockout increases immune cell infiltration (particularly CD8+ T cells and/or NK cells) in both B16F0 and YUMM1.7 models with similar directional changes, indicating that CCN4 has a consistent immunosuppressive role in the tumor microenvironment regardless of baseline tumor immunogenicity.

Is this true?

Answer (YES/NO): YES